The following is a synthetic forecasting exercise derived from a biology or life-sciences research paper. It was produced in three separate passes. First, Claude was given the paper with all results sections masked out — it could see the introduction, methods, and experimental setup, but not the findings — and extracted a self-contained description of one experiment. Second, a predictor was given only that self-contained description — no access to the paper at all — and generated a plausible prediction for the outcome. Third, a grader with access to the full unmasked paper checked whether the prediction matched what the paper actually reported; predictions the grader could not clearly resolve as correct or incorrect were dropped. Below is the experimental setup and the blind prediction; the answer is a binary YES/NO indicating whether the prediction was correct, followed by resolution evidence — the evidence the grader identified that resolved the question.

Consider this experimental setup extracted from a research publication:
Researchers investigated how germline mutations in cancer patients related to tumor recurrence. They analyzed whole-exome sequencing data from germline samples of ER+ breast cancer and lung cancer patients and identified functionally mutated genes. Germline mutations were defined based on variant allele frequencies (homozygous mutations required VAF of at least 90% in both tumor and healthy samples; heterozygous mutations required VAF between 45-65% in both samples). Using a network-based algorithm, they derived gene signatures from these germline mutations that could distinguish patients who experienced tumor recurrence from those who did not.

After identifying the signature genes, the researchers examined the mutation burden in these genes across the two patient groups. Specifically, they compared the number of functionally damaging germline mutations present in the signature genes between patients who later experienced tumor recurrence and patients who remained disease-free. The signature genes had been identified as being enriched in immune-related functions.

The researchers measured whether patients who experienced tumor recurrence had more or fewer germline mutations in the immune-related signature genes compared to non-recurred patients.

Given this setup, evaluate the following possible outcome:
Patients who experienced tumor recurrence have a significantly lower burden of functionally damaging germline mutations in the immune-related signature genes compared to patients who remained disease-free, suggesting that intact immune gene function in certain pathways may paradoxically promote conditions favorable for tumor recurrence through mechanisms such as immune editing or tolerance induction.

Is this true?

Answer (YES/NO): NO